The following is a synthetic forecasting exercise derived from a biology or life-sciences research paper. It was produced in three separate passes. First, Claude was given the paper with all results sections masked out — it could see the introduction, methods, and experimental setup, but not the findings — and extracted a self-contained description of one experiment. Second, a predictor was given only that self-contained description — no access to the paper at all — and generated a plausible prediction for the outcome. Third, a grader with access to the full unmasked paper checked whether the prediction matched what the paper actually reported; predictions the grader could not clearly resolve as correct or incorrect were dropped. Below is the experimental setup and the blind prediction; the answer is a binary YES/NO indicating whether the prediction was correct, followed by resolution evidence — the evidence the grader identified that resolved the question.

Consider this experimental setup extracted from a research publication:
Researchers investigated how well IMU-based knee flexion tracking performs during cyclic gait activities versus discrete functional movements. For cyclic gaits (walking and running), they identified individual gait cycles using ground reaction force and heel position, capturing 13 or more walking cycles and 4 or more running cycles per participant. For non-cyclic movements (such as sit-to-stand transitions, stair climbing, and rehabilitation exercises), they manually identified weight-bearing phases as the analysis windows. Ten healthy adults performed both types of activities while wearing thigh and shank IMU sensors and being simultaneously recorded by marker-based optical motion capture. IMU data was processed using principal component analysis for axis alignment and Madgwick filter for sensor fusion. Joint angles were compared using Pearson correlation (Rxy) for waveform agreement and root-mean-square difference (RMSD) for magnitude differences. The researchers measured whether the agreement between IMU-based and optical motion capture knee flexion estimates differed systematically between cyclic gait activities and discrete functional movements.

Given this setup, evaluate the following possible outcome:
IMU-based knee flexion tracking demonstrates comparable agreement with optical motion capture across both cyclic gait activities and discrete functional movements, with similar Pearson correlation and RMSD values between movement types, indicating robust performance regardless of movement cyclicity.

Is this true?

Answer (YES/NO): NO